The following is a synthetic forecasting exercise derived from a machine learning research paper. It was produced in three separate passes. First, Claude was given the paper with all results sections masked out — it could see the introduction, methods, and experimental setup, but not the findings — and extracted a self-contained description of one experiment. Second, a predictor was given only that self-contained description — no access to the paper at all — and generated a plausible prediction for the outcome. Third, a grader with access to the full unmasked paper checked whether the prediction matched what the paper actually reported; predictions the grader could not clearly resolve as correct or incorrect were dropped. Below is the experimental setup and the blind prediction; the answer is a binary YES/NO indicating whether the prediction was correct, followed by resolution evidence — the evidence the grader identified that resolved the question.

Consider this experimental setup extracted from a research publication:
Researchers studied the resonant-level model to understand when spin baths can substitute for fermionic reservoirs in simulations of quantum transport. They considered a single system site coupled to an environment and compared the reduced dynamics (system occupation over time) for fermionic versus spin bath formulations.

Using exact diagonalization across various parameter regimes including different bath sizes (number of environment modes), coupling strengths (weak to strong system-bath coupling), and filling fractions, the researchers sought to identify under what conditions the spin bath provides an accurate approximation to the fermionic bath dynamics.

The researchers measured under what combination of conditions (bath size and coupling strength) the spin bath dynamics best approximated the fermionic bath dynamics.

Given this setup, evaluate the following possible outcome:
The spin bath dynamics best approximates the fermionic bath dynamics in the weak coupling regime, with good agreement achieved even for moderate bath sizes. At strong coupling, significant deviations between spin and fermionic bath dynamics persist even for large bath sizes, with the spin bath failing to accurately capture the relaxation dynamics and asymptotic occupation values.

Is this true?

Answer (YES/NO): NO